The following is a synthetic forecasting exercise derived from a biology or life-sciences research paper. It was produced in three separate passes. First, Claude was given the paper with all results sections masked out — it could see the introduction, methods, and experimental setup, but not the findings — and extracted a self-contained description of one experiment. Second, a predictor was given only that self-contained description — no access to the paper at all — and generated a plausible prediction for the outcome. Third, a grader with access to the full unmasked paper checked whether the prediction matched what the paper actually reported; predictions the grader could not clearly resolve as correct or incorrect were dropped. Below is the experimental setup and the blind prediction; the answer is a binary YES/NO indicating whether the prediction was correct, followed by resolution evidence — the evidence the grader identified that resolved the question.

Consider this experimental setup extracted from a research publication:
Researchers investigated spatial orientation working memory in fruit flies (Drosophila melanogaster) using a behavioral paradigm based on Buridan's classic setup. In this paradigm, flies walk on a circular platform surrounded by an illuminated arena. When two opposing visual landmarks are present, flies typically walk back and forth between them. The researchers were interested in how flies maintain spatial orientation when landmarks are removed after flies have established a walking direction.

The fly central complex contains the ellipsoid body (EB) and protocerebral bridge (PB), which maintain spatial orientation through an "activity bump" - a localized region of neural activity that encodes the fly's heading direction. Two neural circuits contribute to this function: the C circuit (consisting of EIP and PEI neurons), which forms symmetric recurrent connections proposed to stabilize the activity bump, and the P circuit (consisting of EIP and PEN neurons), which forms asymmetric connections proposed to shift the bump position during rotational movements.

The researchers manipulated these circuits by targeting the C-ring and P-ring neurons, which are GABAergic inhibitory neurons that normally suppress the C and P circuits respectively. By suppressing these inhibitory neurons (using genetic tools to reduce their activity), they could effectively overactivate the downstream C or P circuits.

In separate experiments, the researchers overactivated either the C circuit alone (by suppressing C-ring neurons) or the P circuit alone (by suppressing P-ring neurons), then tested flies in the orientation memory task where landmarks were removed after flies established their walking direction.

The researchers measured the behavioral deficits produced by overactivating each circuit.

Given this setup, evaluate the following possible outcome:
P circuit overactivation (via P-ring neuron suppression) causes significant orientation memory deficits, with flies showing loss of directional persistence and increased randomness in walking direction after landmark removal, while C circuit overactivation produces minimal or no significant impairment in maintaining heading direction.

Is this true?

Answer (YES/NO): NO